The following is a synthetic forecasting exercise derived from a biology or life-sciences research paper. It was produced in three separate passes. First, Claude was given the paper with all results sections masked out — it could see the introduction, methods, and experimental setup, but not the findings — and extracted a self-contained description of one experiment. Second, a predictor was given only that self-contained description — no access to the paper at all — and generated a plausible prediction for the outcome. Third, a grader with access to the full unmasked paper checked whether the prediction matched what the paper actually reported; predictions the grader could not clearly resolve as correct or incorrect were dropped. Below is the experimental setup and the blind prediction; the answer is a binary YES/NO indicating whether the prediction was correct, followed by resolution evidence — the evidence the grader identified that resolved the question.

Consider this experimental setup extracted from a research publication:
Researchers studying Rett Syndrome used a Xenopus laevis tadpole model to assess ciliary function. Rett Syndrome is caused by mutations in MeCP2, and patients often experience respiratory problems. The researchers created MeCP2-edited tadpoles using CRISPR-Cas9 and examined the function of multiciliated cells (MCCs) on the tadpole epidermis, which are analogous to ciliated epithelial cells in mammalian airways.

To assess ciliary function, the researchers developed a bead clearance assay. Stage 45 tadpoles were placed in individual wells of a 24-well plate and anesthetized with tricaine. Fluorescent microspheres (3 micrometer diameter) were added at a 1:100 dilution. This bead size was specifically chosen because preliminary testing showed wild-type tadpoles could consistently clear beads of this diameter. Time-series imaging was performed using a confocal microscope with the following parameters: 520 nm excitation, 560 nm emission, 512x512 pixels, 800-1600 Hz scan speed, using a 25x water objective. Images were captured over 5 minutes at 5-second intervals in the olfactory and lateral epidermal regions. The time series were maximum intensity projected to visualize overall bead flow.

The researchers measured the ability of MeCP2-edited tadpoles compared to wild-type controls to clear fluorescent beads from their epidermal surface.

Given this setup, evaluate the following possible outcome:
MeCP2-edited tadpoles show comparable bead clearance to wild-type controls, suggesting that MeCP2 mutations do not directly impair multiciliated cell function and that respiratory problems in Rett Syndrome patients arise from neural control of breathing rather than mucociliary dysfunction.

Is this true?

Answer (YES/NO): NO